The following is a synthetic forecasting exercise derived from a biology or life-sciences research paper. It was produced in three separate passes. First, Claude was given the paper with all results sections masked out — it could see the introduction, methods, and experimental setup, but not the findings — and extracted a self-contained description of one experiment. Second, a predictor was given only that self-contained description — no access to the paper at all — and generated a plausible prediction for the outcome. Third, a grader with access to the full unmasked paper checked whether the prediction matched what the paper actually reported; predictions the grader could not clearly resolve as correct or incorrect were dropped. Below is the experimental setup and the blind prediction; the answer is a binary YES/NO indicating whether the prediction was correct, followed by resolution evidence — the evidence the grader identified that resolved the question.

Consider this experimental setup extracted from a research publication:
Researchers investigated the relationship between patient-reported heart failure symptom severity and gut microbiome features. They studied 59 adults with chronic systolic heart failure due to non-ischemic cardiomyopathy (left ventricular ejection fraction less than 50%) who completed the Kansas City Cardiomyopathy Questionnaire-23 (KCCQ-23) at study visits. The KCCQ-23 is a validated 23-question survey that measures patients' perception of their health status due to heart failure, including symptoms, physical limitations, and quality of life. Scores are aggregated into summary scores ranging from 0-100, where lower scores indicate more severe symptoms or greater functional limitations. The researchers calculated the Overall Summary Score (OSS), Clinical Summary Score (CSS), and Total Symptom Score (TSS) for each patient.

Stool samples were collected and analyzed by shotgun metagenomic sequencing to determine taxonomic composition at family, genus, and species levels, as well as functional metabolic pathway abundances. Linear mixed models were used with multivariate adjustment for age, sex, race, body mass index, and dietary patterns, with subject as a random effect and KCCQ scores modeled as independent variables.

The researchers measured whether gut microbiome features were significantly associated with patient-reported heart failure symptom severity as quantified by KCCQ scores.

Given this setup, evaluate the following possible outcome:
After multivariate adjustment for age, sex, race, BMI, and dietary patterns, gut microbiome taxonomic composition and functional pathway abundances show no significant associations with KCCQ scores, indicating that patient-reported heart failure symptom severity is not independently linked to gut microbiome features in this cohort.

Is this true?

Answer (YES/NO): NO